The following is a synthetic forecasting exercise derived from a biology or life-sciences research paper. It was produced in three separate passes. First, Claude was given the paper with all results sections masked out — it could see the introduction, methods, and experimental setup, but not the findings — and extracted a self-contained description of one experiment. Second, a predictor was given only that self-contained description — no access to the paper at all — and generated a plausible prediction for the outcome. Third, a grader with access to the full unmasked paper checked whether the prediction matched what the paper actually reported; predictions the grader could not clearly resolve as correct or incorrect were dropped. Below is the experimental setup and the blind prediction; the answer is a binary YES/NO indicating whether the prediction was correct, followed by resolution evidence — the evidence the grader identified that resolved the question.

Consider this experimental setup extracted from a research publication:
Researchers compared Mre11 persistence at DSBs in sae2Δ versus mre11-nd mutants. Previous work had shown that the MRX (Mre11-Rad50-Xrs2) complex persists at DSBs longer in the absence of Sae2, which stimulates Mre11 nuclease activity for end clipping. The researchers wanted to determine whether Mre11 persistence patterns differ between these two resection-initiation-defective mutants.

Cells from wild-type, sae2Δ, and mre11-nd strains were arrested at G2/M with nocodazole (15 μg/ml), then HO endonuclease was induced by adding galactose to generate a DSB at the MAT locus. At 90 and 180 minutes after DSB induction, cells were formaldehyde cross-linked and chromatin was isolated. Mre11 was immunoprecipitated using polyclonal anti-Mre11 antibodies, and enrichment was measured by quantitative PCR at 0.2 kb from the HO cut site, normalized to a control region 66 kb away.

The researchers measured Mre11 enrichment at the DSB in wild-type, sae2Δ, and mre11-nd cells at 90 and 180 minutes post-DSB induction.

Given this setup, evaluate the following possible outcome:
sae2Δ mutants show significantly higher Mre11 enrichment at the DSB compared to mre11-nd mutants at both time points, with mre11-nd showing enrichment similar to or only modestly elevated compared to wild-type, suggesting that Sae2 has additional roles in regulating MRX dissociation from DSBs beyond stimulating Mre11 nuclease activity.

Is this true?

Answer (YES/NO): NO